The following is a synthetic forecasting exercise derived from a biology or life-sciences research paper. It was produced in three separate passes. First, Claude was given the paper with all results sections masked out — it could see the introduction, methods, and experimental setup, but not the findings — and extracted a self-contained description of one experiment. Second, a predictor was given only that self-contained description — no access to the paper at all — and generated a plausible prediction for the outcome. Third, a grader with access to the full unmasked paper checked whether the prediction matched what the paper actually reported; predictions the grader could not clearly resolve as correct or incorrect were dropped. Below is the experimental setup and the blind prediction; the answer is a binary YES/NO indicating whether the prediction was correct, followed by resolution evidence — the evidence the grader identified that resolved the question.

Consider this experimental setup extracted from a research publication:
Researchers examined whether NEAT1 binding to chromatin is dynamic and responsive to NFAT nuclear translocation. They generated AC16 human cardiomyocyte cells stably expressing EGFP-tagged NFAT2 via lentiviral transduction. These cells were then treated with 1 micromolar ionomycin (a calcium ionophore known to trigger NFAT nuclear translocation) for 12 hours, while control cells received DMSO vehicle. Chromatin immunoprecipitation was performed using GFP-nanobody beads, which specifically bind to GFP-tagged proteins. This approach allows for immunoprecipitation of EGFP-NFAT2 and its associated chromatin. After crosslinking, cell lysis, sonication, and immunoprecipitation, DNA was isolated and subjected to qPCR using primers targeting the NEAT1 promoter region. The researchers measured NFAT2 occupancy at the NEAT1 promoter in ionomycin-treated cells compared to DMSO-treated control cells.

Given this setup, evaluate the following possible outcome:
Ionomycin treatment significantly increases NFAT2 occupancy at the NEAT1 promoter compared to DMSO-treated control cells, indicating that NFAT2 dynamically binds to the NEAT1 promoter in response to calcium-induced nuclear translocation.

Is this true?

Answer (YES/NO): YES